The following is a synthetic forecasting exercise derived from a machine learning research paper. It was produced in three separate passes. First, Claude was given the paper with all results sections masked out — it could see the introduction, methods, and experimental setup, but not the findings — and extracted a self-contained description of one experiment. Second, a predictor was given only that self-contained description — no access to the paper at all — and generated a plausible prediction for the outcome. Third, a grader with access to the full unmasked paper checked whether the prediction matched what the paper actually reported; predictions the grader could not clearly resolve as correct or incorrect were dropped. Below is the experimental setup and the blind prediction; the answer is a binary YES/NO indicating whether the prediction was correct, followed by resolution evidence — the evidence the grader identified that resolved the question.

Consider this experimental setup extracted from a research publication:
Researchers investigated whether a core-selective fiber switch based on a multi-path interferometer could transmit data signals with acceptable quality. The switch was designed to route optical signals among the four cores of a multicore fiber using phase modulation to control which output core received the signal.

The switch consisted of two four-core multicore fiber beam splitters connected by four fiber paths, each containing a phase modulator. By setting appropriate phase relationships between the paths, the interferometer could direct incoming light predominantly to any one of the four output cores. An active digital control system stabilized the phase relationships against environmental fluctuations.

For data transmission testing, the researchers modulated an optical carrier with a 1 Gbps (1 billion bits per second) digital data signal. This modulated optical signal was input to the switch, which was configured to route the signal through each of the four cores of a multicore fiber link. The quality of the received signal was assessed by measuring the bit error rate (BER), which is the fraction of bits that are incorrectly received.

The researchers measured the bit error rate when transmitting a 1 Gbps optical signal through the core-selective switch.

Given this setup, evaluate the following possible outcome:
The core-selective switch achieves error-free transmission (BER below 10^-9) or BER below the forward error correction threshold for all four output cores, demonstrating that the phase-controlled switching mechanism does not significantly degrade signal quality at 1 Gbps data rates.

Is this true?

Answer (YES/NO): YES